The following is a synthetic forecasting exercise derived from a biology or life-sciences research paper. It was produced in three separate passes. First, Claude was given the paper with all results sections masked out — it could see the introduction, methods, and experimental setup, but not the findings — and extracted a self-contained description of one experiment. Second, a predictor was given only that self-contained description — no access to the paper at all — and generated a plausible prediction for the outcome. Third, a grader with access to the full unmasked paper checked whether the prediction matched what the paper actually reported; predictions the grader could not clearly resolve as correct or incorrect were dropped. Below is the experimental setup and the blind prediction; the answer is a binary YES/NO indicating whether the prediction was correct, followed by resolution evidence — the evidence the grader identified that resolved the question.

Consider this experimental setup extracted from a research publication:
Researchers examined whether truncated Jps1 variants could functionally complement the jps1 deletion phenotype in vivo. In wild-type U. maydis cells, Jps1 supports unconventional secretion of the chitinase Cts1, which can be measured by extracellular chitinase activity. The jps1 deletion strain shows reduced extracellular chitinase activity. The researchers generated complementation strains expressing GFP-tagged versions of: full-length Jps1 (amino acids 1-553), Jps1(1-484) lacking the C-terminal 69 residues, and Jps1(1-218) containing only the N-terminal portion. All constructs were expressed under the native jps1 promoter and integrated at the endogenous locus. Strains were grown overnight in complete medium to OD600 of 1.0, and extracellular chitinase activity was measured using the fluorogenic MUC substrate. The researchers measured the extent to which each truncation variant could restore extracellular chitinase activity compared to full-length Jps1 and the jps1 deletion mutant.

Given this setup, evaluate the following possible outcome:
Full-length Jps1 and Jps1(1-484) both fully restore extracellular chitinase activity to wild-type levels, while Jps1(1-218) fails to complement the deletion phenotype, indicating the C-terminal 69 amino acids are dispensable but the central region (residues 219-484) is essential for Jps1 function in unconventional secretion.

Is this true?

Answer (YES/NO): YES